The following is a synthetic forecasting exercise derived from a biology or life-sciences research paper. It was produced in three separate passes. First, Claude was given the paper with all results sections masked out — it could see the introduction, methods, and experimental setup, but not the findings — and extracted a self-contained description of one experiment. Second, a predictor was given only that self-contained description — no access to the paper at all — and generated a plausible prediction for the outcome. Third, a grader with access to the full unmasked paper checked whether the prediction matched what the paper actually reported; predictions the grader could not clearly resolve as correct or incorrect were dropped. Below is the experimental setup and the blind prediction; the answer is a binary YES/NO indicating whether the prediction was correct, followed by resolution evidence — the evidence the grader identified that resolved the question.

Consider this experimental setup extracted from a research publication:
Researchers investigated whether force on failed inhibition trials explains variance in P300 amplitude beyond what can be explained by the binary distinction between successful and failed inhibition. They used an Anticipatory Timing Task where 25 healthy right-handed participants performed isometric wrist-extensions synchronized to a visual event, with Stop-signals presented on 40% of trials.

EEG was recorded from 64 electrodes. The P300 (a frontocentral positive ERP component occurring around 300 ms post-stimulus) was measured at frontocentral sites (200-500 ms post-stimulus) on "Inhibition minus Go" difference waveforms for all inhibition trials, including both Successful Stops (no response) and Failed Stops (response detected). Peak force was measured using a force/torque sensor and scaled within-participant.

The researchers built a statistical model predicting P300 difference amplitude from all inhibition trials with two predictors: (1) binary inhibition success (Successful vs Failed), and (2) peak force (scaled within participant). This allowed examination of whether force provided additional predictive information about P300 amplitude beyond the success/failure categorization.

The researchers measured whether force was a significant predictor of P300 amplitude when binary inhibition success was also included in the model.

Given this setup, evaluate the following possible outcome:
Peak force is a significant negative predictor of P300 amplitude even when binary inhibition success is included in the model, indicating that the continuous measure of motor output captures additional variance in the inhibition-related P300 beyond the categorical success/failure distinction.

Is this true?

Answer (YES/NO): YES